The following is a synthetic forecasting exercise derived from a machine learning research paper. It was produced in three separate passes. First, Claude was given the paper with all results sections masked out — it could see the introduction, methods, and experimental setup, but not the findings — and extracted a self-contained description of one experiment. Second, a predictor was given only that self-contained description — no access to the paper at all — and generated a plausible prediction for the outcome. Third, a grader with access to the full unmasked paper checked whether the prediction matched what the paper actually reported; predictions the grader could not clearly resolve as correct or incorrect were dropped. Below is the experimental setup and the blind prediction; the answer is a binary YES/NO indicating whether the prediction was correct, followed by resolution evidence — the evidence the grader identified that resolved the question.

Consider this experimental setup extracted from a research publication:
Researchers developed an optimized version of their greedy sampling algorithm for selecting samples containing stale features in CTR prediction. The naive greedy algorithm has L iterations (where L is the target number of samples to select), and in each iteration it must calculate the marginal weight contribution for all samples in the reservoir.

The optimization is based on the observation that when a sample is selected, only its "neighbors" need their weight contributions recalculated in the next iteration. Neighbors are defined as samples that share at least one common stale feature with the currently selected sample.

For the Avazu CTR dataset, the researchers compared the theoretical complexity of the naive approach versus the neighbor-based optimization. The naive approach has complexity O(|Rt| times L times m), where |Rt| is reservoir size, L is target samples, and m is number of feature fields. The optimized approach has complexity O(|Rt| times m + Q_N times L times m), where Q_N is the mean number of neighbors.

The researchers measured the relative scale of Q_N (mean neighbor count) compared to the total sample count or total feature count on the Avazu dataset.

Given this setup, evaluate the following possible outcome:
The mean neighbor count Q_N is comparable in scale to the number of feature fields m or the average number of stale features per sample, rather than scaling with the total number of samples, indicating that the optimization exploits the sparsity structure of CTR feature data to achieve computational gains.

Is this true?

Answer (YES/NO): NO